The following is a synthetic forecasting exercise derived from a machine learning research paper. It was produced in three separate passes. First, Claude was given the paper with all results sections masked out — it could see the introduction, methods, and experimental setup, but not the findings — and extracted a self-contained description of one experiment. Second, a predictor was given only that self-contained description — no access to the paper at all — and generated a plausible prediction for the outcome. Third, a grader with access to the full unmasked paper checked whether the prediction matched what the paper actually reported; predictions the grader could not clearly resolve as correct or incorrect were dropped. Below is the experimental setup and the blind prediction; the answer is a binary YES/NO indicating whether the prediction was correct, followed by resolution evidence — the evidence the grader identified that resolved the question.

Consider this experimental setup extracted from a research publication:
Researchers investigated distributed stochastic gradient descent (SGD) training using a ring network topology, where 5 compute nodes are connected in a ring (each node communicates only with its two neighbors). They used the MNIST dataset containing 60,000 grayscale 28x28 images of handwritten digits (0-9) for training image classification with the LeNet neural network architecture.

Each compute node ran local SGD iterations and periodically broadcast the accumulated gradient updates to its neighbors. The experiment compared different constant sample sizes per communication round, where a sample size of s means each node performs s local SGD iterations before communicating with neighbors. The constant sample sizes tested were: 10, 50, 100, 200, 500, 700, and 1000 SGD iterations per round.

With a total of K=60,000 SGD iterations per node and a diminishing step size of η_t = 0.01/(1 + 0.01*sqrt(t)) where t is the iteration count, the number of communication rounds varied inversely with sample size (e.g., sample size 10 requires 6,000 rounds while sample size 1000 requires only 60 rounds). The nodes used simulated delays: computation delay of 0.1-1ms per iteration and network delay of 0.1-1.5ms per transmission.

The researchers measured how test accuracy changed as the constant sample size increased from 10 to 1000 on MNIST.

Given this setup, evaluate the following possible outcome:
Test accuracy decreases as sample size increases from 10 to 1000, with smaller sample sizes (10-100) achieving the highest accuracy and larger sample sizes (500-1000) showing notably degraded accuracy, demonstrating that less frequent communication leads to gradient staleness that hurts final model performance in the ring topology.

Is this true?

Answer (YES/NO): YES